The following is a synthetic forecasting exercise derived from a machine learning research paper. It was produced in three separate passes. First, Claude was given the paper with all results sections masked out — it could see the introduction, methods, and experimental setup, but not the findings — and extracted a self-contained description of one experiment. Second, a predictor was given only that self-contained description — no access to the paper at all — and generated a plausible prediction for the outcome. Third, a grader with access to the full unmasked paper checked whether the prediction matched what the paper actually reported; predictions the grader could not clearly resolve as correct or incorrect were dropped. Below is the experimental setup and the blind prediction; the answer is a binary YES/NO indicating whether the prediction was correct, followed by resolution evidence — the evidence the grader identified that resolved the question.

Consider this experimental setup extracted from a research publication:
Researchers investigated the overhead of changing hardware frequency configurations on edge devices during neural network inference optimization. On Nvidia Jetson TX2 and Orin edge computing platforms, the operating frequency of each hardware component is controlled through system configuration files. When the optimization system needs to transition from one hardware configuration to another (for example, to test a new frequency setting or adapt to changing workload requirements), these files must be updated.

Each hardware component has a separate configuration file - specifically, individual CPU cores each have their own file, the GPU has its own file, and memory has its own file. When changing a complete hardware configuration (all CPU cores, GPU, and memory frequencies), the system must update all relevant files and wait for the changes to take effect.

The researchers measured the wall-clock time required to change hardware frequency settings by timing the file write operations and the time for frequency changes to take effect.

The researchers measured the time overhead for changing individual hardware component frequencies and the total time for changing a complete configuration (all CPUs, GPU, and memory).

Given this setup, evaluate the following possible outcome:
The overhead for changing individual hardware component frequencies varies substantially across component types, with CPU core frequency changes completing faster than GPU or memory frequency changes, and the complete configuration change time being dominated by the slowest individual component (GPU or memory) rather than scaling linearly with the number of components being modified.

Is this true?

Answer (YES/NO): NO